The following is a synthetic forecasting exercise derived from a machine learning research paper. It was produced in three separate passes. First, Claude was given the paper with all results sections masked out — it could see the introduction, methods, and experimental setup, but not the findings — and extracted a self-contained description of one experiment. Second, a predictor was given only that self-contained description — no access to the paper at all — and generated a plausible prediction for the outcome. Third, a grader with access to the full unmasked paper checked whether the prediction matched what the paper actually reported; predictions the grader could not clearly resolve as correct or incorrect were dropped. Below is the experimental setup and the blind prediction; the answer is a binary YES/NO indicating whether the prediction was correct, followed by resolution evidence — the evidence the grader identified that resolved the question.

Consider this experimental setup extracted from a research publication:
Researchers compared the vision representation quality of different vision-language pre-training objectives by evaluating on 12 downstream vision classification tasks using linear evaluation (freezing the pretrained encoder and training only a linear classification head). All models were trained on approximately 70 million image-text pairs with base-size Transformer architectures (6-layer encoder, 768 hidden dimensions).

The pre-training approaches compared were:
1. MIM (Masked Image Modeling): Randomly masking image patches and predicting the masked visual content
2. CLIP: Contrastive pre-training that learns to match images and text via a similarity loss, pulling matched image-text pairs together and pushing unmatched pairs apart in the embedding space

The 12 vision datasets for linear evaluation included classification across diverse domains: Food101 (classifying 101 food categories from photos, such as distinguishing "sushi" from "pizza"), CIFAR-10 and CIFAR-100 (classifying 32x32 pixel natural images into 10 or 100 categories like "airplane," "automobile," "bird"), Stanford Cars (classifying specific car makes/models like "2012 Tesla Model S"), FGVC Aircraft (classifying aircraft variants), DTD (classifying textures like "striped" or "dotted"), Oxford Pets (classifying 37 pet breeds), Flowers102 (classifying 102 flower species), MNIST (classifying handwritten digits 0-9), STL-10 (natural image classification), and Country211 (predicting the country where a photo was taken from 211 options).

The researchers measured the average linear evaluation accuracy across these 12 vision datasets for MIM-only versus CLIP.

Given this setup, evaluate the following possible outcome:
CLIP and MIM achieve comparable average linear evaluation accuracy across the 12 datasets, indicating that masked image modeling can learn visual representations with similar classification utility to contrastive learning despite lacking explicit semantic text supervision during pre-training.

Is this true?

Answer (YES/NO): NO